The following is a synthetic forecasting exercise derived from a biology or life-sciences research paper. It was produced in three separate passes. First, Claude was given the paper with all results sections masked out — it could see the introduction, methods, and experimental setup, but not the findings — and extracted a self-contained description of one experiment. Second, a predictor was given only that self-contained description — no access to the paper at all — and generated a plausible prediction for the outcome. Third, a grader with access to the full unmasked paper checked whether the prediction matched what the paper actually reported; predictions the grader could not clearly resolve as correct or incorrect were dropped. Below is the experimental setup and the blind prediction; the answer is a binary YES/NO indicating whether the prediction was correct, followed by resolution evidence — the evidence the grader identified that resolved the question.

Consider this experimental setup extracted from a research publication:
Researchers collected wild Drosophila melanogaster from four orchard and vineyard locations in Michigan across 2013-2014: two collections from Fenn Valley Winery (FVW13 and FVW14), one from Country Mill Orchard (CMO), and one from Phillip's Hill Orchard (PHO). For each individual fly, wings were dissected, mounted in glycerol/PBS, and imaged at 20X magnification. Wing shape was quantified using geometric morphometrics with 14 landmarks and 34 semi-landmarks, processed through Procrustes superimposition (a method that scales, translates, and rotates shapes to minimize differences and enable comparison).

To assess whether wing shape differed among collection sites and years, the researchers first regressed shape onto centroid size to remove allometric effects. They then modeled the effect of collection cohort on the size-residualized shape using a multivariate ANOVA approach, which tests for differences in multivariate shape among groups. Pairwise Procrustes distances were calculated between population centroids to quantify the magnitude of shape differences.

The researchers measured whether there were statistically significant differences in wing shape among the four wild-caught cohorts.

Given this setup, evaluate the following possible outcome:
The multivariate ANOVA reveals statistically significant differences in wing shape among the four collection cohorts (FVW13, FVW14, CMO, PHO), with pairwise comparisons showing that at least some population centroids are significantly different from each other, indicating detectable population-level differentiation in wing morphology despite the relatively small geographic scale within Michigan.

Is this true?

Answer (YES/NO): YES